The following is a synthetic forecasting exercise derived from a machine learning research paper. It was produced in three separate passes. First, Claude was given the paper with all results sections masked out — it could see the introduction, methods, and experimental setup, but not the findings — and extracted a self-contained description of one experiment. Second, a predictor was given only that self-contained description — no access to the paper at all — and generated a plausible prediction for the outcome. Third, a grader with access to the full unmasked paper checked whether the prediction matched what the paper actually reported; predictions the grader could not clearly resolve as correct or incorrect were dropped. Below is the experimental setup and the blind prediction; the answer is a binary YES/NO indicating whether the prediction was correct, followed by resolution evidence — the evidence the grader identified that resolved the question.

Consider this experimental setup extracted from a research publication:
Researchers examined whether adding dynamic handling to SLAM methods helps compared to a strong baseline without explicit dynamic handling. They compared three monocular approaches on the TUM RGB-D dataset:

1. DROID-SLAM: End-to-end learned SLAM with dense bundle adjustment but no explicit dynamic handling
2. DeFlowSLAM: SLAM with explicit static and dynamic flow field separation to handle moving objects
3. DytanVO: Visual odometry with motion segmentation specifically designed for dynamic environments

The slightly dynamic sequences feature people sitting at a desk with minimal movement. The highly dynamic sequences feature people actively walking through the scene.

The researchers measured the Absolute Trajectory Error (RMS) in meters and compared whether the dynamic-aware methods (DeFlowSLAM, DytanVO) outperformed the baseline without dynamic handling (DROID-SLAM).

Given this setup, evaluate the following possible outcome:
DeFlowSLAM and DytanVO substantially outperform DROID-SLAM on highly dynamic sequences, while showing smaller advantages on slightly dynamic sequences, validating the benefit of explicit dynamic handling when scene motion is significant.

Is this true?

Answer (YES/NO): NO